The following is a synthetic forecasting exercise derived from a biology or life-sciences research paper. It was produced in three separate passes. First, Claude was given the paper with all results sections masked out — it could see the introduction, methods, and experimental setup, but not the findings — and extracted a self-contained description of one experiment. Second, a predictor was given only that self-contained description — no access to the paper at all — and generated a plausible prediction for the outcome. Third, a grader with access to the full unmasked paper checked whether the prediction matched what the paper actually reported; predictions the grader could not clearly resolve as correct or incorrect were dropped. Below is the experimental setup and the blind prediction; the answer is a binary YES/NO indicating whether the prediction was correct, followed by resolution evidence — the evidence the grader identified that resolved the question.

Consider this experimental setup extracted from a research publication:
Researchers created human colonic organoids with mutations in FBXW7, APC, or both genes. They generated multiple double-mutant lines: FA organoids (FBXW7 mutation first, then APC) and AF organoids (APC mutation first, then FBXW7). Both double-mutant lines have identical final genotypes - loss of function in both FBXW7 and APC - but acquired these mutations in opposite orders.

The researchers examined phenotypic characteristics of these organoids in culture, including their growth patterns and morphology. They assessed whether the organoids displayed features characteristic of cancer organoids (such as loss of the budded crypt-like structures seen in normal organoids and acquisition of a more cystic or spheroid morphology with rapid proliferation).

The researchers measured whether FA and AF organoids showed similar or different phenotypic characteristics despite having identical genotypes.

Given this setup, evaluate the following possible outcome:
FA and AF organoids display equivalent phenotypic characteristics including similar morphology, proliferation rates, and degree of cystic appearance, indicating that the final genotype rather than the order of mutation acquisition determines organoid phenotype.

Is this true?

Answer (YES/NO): NO